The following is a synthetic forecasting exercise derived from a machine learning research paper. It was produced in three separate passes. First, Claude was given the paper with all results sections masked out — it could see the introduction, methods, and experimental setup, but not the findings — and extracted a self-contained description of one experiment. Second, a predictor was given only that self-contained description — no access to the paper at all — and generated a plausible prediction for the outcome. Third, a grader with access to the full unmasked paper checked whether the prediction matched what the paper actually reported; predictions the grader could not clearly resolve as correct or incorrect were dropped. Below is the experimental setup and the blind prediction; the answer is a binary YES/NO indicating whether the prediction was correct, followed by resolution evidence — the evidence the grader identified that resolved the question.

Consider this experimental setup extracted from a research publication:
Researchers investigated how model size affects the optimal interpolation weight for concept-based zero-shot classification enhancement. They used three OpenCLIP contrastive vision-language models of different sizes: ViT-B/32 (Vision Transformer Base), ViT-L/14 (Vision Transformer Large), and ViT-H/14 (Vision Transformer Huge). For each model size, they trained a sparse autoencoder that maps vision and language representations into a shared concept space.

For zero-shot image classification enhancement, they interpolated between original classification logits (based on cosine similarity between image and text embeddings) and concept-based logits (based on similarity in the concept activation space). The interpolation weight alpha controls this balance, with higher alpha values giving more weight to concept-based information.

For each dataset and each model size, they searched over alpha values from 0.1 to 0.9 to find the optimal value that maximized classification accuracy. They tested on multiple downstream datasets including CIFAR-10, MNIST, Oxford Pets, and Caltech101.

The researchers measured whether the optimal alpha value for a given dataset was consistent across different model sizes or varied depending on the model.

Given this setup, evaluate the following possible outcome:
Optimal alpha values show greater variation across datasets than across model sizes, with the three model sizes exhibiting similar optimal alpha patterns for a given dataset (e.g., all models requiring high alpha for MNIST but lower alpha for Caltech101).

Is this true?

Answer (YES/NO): NO